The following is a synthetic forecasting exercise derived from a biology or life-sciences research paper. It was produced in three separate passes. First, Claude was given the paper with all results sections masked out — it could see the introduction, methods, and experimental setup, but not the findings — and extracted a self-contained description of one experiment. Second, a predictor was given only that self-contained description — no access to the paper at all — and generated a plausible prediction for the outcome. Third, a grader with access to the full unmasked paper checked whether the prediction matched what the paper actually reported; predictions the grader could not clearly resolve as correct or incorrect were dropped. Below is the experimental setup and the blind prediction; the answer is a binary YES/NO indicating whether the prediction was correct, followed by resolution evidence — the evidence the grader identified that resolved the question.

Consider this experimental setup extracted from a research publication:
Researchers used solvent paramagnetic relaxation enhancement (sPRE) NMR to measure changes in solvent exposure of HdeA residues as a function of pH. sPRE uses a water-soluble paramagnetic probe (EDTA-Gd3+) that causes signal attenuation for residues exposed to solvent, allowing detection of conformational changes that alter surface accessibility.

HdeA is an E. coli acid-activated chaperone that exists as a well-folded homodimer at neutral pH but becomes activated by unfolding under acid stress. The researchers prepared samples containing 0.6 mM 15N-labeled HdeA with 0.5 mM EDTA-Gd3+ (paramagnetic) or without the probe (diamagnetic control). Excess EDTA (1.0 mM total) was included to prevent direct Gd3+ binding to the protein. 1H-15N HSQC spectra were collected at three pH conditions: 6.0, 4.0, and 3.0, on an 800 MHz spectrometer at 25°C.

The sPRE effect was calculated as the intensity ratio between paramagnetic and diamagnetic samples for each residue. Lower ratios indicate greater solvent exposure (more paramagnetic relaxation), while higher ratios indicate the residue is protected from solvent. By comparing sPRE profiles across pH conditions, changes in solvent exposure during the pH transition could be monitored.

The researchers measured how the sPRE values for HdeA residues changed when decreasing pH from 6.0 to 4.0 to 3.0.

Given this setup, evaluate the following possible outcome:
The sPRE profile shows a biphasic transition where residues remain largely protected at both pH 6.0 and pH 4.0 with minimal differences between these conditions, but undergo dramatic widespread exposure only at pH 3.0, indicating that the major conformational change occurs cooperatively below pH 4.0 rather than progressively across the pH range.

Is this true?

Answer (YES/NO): NO